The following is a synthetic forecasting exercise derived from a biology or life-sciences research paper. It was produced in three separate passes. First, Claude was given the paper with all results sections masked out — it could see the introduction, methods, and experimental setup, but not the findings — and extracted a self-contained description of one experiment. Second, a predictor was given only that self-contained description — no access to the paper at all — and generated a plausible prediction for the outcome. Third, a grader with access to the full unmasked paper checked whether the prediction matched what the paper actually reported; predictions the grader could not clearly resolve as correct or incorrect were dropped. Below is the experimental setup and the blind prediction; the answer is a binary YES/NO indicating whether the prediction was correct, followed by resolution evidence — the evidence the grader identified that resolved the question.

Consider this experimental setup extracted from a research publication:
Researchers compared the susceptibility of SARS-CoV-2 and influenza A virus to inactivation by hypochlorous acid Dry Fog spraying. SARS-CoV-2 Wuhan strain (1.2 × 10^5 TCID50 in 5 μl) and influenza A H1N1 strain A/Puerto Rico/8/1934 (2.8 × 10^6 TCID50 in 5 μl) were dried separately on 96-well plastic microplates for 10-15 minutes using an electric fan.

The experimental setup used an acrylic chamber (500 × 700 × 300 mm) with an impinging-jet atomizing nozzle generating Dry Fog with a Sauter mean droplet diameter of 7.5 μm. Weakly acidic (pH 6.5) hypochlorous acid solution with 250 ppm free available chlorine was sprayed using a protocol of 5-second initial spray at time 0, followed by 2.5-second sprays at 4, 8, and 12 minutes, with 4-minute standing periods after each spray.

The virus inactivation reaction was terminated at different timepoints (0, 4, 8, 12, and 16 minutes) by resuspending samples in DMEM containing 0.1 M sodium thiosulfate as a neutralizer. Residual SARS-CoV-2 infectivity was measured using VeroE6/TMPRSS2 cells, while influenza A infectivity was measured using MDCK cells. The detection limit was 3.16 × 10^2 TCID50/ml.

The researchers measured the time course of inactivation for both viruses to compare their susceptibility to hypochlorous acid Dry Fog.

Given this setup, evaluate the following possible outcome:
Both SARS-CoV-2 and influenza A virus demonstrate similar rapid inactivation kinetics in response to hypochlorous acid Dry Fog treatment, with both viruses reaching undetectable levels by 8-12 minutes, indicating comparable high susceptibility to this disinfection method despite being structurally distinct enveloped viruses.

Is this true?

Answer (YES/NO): NO